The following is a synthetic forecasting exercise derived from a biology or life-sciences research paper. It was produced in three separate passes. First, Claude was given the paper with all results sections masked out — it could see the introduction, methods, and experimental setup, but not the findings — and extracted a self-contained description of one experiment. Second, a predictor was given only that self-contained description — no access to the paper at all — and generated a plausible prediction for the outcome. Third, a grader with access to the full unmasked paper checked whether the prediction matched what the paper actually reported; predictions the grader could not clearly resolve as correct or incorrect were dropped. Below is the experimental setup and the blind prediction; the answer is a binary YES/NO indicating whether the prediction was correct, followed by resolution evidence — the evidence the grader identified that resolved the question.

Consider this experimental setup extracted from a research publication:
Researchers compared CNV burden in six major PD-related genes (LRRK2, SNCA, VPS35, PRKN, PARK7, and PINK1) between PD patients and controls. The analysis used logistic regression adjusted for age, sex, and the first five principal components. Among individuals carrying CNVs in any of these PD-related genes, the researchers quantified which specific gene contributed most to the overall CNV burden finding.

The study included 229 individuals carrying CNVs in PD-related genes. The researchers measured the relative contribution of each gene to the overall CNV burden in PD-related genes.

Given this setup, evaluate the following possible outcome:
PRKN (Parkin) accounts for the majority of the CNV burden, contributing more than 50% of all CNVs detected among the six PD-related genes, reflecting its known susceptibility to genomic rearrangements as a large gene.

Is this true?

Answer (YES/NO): YES